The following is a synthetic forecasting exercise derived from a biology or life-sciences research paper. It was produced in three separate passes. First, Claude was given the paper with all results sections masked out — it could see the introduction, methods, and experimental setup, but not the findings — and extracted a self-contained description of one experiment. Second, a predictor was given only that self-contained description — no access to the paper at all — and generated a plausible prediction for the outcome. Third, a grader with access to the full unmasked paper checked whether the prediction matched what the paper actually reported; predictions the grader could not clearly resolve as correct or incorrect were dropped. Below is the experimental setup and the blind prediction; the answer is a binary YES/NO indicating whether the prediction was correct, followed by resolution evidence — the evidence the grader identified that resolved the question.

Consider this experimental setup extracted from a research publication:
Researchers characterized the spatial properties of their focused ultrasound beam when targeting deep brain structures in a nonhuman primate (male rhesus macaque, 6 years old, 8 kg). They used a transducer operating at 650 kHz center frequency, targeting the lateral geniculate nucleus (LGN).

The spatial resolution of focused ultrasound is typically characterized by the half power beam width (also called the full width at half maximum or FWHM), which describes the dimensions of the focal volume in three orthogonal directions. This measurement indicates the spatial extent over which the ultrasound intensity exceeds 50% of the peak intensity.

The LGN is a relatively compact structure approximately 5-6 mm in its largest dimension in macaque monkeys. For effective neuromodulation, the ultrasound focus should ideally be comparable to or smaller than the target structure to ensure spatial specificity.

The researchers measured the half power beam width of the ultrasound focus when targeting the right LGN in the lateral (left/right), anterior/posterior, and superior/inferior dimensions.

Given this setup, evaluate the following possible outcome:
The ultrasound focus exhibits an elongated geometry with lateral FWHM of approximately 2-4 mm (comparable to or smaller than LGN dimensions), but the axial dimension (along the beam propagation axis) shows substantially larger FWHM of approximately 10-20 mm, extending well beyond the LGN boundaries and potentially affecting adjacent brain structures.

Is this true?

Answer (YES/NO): NO